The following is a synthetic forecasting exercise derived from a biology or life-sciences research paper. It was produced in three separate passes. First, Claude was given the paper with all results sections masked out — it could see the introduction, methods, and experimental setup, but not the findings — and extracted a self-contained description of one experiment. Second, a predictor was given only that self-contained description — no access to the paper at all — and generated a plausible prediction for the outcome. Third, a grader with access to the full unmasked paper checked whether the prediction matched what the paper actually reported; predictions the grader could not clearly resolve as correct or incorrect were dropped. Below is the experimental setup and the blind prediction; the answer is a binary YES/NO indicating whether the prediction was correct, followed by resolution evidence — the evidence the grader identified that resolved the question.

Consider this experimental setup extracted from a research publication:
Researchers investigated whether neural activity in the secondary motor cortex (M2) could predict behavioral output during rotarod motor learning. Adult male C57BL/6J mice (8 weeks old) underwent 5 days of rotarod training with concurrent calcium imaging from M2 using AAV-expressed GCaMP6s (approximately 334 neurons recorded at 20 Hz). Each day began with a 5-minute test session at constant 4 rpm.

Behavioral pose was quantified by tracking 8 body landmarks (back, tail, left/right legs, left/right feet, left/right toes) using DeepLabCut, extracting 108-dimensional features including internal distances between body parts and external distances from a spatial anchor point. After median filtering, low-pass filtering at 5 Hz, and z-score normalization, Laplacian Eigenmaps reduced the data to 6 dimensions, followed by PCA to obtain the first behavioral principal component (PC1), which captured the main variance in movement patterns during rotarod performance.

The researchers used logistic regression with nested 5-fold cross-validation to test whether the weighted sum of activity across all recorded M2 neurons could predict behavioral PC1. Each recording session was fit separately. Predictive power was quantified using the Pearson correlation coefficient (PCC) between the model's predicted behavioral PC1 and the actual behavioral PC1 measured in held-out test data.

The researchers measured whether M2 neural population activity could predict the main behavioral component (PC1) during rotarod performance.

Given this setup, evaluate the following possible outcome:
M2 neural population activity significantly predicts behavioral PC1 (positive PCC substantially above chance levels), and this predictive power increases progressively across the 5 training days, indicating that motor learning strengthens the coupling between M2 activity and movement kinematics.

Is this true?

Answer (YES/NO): NO